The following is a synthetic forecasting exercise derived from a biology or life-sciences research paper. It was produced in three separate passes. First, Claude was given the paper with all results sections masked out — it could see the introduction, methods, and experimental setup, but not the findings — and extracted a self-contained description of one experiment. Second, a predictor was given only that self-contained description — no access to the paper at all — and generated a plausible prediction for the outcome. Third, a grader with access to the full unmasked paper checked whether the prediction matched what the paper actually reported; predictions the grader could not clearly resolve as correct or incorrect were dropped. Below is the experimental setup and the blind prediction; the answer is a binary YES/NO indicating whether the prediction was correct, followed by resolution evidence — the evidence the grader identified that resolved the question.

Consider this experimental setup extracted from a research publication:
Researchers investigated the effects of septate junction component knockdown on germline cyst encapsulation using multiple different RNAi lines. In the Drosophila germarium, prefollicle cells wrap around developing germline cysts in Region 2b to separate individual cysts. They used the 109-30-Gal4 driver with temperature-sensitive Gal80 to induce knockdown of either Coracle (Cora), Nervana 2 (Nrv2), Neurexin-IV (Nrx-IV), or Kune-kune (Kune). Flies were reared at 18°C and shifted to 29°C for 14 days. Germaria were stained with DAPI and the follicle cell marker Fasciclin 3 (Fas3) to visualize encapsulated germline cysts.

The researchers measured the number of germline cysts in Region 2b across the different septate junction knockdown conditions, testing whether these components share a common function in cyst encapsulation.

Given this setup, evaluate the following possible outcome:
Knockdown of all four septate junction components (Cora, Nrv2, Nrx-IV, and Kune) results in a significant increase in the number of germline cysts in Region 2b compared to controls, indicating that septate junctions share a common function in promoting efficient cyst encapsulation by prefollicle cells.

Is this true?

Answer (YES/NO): YES